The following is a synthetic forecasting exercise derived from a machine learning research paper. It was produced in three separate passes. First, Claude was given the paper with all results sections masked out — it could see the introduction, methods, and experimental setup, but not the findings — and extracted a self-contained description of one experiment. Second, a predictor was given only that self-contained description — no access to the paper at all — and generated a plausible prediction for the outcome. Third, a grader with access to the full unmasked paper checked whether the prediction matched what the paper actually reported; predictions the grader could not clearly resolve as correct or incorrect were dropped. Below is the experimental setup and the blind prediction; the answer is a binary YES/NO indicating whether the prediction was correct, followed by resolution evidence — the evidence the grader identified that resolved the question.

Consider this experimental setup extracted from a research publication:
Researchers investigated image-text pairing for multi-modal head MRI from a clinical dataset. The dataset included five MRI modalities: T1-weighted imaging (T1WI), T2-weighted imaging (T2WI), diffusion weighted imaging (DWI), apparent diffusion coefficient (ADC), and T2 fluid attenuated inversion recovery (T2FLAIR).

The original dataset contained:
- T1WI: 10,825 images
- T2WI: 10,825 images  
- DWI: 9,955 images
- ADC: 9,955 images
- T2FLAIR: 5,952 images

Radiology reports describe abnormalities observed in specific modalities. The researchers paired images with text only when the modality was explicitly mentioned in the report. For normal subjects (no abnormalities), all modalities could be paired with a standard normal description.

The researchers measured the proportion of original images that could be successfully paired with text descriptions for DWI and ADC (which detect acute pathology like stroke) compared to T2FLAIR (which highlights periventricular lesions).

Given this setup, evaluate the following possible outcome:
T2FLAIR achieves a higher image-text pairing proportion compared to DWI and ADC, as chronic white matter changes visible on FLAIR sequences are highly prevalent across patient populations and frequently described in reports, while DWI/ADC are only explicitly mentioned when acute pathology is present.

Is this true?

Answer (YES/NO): NO